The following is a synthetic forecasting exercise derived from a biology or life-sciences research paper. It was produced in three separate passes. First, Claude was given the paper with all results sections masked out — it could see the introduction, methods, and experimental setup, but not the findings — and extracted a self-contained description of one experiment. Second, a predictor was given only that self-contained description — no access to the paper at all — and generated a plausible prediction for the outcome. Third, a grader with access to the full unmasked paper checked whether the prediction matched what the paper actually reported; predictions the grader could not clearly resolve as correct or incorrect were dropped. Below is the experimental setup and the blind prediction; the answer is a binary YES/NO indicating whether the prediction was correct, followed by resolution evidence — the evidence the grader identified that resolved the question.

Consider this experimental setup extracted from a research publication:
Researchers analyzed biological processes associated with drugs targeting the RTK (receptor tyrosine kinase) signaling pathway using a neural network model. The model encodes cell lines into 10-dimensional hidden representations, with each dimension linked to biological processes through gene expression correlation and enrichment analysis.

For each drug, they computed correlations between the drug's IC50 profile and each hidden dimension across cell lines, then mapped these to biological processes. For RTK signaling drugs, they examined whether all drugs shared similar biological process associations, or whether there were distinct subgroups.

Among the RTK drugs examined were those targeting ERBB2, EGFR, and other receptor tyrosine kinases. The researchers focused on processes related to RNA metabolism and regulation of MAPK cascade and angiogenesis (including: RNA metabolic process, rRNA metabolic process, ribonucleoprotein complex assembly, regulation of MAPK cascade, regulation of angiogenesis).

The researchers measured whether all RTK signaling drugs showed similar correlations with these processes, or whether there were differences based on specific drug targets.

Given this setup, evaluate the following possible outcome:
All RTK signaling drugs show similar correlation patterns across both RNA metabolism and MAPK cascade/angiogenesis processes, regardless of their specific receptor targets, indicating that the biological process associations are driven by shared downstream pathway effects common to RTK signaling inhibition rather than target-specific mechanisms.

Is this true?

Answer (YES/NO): NO